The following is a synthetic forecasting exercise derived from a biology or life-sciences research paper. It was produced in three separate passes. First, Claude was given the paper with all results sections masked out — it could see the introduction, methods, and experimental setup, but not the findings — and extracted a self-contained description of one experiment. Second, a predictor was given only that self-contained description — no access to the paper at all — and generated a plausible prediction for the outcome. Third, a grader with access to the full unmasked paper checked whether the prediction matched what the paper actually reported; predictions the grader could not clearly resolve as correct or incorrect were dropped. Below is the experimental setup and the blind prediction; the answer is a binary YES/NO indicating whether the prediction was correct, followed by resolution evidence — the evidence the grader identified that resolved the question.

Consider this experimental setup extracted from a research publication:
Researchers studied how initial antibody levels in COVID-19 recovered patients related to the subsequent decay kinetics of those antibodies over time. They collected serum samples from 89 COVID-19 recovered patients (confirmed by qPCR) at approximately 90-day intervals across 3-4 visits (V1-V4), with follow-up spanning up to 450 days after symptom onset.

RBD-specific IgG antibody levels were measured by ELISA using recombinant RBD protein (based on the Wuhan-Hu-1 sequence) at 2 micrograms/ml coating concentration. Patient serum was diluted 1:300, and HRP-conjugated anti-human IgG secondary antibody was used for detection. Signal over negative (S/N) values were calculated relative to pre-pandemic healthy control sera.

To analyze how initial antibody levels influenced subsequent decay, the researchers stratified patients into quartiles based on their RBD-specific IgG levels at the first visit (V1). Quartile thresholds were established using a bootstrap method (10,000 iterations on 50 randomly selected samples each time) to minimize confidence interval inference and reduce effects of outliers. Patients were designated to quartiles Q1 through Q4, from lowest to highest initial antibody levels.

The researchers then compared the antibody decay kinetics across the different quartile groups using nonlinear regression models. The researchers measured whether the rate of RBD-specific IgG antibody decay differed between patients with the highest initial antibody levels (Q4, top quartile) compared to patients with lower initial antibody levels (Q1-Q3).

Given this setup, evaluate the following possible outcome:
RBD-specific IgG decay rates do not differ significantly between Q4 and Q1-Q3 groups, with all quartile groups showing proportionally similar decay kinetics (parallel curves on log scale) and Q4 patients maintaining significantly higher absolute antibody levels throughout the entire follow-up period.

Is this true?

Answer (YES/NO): NO